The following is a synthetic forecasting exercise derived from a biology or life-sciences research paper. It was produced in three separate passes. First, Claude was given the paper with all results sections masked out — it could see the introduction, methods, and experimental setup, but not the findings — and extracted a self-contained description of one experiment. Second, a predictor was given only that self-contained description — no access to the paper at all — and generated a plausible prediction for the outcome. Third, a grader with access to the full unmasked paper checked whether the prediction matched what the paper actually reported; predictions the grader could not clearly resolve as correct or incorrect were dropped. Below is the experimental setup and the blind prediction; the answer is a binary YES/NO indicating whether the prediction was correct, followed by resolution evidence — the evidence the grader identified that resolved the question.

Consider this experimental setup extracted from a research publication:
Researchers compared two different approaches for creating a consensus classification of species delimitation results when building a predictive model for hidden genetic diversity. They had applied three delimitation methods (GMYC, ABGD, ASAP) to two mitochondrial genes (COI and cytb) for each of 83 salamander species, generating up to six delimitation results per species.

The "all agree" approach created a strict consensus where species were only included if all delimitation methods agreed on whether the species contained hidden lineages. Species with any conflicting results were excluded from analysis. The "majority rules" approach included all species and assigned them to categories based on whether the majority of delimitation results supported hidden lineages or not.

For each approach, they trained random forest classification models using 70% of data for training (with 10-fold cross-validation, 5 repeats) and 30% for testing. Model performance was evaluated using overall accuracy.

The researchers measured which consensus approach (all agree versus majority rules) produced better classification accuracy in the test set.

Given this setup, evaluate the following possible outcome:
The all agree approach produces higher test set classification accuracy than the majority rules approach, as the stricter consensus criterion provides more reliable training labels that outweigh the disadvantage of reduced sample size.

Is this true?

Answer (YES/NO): YES